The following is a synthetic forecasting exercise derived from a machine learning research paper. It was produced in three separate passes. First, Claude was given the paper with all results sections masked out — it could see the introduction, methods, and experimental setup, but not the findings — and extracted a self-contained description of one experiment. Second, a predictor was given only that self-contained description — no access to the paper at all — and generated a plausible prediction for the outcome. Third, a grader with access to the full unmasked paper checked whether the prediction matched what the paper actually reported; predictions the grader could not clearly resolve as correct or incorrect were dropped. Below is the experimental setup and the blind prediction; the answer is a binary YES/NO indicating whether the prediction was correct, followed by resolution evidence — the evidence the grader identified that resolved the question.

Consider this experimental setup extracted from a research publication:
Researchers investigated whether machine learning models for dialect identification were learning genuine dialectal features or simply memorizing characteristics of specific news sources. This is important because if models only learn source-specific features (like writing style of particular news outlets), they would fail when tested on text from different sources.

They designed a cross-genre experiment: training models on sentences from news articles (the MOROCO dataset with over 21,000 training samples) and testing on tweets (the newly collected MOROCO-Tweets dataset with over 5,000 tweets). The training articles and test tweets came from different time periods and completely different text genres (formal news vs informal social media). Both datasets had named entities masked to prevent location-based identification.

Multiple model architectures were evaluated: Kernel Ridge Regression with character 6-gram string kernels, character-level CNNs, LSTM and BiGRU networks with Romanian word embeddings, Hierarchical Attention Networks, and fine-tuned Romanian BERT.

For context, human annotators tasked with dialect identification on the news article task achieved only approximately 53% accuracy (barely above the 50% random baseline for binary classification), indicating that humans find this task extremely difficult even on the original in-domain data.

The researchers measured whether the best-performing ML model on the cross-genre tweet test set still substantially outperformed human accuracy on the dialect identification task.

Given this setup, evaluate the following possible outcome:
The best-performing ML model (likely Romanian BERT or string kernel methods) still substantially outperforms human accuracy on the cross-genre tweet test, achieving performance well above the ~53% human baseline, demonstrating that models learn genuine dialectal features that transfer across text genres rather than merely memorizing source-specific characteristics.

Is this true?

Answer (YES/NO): YES